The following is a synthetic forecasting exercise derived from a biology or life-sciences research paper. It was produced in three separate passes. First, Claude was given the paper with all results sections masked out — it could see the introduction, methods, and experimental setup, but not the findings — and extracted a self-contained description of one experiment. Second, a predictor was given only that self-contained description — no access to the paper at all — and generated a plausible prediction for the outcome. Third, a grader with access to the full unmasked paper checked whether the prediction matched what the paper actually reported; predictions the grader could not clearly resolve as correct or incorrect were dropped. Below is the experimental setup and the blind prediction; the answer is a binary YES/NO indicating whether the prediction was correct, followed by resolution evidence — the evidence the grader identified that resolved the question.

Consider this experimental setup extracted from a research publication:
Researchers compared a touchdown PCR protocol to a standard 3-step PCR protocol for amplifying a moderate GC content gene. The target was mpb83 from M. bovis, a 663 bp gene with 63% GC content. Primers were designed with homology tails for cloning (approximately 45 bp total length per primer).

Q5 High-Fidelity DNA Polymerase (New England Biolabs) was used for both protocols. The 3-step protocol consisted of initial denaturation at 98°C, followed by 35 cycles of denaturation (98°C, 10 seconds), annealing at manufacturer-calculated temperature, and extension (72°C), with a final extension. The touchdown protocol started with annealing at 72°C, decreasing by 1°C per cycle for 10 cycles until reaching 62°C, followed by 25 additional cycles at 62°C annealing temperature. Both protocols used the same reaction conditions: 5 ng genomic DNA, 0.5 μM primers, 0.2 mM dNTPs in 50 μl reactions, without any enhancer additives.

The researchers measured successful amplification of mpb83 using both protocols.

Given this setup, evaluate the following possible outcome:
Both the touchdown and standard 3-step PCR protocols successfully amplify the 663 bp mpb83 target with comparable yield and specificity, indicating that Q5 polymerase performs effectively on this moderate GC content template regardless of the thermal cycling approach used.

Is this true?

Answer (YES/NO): YES